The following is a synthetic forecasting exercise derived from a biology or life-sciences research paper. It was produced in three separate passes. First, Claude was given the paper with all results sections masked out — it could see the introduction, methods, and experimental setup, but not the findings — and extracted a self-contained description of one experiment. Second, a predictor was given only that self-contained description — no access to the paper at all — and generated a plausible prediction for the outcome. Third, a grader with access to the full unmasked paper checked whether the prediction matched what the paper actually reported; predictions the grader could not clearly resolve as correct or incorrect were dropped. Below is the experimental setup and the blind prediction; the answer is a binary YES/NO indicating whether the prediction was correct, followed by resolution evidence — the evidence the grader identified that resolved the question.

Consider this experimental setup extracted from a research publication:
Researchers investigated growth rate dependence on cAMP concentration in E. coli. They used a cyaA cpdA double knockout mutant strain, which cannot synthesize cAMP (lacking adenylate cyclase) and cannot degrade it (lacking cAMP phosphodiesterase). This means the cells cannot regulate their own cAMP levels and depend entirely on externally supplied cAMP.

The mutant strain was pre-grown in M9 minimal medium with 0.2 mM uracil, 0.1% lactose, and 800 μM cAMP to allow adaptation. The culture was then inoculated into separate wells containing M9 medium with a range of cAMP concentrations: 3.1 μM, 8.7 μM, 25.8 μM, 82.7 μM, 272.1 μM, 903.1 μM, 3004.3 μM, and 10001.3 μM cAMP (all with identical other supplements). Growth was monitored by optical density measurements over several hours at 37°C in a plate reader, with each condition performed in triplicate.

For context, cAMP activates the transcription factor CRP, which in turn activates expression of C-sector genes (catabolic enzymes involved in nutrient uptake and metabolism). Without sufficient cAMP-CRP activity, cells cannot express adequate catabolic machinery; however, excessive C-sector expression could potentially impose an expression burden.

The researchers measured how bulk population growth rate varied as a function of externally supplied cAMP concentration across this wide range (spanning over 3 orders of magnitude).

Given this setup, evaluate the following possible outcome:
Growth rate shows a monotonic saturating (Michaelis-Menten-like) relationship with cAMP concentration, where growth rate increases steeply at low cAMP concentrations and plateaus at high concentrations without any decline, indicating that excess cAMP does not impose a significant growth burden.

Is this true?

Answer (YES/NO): NO